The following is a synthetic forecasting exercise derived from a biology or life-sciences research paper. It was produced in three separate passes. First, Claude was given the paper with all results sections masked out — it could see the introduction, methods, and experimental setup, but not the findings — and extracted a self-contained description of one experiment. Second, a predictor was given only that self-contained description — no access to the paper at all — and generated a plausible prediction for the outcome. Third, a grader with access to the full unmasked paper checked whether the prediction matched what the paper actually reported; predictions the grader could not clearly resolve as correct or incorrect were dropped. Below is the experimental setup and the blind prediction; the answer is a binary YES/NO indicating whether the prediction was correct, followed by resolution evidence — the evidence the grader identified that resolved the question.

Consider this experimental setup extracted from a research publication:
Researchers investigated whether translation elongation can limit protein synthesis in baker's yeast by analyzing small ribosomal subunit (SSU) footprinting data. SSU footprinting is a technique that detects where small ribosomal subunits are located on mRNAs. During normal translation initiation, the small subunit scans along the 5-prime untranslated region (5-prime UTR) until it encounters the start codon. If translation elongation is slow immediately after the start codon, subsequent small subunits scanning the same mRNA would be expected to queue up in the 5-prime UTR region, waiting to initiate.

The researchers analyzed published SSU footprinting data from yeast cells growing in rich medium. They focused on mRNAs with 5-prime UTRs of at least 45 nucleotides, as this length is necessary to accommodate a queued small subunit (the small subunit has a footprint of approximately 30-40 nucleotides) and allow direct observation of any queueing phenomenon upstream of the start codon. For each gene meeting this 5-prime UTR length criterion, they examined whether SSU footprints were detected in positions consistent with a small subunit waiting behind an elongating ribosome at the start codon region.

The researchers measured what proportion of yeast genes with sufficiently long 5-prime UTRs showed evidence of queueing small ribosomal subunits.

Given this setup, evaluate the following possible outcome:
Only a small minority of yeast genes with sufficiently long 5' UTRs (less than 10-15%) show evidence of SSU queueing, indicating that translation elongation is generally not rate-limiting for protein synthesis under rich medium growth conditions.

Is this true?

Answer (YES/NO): NO